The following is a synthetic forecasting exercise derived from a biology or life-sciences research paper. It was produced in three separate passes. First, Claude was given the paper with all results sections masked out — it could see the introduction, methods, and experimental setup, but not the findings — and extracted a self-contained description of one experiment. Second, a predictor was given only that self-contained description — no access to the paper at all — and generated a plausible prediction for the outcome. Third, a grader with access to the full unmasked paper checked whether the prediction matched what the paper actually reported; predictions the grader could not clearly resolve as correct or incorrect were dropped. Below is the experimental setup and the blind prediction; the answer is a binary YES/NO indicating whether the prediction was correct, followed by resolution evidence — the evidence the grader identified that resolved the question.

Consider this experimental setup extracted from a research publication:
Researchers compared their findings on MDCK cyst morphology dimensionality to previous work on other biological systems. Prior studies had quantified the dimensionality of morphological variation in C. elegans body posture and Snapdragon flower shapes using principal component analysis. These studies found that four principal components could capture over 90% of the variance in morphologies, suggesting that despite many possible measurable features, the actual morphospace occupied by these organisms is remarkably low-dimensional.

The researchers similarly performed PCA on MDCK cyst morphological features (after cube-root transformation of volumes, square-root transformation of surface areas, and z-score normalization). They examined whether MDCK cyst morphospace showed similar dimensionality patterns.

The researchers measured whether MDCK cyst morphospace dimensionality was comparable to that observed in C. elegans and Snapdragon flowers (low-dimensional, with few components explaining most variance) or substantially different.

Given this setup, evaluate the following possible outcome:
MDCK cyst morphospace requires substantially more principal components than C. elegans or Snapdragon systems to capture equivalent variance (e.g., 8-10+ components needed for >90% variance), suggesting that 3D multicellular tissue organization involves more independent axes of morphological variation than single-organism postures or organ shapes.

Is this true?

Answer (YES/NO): NO